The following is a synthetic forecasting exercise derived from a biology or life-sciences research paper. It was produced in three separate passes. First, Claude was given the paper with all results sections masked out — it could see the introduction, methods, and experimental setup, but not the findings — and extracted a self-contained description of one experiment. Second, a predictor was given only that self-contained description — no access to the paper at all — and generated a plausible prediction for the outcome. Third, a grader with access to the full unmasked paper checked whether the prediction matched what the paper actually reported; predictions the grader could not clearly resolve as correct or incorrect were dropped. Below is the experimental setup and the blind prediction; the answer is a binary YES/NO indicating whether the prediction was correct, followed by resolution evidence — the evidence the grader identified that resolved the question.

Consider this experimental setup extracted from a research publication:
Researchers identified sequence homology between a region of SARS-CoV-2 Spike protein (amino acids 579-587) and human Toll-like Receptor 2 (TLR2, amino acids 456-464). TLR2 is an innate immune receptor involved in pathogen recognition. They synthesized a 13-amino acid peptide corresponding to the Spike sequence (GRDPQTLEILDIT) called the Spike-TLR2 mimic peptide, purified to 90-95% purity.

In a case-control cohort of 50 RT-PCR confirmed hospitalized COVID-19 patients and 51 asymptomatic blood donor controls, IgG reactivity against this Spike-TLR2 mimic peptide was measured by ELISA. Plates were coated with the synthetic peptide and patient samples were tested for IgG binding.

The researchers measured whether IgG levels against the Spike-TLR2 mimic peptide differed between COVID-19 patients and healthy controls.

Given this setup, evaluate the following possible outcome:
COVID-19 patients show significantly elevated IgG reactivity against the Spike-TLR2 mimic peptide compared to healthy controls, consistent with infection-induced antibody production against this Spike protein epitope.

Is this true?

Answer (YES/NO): YES